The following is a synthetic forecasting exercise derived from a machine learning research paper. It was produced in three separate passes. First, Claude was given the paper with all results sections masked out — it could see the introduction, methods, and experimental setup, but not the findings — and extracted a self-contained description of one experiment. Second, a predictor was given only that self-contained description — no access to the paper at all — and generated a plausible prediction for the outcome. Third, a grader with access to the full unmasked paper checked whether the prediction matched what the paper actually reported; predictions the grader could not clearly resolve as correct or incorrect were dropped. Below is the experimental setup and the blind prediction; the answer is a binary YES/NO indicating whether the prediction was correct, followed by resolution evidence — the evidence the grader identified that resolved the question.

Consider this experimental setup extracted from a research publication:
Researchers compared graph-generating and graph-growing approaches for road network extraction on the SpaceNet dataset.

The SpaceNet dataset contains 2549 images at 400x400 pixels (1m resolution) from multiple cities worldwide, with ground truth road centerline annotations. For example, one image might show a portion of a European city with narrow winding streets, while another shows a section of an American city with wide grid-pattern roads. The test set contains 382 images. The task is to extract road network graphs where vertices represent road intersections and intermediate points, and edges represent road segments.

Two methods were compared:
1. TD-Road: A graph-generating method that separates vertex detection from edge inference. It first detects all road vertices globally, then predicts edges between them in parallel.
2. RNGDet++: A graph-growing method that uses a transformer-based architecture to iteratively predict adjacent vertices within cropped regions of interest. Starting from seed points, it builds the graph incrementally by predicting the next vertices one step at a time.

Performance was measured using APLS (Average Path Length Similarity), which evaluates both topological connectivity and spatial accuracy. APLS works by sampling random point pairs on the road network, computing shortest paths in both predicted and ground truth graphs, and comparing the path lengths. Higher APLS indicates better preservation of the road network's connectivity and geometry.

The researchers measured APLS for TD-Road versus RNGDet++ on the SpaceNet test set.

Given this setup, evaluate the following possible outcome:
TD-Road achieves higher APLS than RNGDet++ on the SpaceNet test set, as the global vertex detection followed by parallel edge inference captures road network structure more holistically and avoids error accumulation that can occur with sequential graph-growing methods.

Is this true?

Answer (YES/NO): NO